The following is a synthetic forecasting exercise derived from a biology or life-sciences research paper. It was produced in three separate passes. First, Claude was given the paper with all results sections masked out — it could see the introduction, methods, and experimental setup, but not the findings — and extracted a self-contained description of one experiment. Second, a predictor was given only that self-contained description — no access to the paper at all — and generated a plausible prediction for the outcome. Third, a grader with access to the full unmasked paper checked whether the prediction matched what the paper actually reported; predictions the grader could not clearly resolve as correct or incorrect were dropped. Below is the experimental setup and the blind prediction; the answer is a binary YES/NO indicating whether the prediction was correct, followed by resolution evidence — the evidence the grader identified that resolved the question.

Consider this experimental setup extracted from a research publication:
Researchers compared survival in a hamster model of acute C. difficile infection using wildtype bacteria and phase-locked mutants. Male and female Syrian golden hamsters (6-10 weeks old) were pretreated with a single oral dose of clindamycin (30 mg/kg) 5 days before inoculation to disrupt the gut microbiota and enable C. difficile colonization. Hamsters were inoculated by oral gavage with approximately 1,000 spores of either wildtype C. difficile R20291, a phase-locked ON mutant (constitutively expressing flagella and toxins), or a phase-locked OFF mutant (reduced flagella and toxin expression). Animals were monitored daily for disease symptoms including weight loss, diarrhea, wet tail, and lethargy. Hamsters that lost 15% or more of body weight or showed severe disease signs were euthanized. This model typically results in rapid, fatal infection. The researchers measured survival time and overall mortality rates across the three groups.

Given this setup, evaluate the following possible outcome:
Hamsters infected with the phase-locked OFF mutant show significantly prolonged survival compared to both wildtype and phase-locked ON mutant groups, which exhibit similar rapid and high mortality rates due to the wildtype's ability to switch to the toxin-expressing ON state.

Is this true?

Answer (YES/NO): NO